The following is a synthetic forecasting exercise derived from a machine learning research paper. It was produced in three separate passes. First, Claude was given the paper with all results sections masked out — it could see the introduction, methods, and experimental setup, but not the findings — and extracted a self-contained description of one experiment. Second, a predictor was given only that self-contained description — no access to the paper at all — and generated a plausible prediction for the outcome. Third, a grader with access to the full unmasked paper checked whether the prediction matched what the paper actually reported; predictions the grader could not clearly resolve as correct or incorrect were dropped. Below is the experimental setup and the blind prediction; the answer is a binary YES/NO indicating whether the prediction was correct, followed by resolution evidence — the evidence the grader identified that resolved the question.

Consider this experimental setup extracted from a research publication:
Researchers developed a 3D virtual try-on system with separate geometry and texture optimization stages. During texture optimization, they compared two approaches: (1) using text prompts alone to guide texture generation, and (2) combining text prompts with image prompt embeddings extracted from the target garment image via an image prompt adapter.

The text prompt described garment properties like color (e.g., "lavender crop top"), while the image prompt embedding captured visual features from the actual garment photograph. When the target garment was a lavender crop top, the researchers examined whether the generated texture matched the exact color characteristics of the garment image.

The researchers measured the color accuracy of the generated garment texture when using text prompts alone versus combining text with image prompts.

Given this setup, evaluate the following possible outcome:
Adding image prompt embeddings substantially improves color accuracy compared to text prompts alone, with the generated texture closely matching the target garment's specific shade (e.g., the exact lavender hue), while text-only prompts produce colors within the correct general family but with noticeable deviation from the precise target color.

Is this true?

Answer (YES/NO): NO